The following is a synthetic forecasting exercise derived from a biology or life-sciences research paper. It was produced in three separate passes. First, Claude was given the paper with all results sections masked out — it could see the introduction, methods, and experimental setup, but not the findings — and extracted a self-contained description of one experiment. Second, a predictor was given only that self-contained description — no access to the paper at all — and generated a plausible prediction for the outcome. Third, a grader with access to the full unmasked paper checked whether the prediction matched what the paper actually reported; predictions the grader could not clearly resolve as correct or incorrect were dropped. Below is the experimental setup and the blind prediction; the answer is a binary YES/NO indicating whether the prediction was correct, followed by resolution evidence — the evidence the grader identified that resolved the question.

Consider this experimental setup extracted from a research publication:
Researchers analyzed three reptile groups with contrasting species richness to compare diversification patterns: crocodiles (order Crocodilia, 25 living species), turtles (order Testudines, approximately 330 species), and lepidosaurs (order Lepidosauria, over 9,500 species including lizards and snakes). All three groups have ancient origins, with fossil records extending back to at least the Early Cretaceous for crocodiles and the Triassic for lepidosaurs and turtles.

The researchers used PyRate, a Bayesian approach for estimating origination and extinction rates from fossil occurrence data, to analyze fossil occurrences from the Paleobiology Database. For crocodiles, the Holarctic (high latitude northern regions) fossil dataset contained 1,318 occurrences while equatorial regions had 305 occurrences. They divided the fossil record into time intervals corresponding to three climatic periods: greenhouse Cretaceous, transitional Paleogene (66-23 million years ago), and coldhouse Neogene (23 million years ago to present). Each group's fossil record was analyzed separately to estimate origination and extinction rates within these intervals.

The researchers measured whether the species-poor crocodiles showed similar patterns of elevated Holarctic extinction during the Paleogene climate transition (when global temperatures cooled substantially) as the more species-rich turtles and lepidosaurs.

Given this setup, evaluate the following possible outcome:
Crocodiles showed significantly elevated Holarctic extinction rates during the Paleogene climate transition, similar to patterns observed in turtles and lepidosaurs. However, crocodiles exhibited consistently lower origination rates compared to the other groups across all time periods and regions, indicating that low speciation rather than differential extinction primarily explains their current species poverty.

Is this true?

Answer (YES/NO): NO